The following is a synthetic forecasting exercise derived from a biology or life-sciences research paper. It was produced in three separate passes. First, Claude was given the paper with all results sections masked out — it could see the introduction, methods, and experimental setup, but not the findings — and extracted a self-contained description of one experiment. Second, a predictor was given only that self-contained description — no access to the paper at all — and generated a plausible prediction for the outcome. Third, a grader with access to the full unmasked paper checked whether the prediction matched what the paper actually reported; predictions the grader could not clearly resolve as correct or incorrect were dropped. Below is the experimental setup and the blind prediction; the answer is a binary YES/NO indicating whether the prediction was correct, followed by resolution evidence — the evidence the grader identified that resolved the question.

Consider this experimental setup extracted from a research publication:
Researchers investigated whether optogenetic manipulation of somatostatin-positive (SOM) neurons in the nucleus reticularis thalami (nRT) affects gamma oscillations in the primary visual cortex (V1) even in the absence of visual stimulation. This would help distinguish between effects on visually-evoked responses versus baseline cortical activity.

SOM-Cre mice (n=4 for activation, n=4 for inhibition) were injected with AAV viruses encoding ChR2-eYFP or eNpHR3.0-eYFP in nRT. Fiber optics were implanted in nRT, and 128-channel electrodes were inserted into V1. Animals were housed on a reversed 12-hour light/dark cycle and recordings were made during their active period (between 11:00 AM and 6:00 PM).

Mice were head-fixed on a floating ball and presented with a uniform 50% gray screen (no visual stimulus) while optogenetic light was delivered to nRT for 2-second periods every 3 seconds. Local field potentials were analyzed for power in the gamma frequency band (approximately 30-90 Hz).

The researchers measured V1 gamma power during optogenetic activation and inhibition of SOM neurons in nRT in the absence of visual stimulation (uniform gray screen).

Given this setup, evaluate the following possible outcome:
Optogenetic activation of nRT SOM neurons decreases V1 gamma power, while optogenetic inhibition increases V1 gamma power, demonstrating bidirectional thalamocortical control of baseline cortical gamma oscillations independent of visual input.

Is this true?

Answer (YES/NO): YES